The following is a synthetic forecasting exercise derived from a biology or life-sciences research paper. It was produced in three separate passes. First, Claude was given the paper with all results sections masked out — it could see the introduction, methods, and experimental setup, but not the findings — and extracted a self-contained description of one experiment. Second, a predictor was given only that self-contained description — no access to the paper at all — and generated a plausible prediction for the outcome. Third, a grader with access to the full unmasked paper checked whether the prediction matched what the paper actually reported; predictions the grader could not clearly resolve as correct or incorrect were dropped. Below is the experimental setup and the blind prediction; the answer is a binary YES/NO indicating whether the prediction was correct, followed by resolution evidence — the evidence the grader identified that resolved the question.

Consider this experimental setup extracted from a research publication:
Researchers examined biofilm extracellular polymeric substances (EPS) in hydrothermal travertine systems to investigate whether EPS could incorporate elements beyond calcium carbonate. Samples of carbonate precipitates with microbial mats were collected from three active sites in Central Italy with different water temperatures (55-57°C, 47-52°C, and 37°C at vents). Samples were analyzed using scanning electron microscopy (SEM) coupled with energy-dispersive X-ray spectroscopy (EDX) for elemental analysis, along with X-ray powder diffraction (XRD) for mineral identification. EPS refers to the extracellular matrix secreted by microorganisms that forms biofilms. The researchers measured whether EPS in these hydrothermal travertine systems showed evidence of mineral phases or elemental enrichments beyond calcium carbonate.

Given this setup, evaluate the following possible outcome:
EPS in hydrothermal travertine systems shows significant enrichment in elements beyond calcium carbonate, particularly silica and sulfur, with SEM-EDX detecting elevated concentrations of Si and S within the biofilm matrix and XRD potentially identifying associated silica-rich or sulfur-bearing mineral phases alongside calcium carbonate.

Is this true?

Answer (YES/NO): YES